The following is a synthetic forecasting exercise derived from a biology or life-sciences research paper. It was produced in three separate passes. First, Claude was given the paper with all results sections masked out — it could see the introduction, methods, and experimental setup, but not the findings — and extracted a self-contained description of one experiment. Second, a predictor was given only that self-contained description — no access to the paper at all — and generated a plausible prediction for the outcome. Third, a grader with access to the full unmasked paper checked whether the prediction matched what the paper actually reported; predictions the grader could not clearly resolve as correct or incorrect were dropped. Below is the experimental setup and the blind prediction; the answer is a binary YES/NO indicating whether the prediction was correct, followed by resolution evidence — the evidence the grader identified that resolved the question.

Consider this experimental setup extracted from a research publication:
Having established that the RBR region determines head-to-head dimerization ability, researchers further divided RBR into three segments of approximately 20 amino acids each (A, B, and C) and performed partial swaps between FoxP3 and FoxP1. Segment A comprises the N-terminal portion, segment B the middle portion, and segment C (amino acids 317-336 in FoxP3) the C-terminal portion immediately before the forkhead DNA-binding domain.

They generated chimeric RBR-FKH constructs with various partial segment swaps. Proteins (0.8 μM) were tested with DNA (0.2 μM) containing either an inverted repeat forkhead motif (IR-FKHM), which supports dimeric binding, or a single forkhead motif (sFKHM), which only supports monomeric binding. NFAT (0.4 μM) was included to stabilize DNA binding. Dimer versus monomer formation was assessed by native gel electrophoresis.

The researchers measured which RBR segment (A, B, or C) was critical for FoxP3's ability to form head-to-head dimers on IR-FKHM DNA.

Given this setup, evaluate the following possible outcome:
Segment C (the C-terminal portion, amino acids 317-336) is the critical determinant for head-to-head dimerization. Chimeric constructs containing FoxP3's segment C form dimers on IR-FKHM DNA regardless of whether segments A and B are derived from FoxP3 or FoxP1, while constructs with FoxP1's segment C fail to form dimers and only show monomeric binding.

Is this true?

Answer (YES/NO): YES